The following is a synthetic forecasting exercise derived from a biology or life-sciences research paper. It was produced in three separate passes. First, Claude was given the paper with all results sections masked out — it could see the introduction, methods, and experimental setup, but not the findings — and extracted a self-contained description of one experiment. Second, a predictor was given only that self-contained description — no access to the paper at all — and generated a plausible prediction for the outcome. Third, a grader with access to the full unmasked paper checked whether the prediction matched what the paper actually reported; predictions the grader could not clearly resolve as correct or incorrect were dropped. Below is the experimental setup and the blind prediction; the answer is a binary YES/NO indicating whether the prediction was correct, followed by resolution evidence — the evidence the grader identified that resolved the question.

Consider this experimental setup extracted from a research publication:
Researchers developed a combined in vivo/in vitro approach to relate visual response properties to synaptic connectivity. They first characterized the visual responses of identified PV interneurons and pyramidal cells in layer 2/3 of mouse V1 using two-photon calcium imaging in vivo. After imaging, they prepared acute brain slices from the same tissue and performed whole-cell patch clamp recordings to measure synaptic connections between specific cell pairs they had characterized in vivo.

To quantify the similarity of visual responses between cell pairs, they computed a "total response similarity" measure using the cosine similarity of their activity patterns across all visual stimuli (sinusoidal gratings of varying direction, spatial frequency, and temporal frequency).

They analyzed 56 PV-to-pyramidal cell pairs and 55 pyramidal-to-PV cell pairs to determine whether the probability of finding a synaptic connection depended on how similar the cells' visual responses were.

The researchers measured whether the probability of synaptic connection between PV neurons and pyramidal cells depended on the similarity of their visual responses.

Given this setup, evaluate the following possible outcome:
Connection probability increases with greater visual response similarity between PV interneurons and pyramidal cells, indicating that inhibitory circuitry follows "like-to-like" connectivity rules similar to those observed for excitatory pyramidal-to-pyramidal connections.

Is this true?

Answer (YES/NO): NO